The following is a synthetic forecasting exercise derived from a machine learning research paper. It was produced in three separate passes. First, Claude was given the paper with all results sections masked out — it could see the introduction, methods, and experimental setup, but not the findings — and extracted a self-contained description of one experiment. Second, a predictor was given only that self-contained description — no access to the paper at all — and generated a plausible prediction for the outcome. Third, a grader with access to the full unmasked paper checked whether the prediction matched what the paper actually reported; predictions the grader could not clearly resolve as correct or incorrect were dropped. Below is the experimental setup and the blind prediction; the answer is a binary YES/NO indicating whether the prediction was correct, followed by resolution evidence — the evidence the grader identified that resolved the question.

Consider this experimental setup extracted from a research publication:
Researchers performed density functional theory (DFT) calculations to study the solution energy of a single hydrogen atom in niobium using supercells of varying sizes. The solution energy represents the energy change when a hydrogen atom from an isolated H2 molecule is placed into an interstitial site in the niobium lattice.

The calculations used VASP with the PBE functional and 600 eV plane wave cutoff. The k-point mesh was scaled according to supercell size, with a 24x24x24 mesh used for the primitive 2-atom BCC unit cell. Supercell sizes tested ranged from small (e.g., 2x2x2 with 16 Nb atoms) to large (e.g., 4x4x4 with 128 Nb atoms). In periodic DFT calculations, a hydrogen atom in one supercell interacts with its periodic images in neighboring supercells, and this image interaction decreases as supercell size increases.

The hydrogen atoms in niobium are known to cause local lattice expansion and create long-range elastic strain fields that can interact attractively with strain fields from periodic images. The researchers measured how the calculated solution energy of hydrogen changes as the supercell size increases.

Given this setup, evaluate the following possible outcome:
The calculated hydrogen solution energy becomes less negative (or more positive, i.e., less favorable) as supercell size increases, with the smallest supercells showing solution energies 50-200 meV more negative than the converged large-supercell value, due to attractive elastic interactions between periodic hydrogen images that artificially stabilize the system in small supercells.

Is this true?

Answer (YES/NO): NO